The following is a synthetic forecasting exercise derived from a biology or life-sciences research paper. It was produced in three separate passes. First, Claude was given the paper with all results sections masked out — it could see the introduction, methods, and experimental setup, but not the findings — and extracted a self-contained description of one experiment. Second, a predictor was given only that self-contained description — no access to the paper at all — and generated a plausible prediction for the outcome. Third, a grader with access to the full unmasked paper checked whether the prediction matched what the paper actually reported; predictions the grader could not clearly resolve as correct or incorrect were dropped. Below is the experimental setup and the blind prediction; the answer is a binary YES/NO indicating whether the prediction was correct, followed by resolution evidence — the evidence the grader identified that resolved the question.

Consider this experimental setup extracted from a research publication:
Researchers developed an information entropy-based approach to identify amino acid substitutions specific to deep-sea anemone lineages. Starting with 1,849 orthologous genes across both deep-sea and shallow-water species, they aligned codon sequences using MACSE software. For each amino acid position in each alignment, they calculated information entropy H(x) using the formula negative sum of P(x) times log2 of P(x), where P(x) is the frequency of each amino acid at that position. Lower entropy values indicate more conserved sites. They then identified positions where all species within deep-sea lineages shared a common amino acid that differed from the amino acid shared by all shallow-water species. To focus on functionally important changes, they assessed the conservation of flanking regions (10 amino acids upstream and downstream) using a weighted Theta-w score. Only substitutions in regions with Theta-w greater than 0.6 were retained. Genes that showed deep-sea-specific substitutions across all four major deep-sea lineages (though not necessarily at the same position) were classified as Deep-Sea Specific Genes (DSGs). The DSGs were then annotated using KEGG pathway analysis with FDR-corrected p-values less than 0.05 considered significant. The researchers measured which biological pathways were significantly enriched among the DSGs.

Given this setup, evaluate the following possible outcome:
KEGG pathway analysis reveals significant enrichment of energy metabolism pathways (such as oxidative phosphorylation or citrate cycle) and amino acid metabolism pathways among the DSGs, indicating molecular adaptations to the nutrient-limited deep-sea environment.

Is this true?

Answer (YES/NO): NO